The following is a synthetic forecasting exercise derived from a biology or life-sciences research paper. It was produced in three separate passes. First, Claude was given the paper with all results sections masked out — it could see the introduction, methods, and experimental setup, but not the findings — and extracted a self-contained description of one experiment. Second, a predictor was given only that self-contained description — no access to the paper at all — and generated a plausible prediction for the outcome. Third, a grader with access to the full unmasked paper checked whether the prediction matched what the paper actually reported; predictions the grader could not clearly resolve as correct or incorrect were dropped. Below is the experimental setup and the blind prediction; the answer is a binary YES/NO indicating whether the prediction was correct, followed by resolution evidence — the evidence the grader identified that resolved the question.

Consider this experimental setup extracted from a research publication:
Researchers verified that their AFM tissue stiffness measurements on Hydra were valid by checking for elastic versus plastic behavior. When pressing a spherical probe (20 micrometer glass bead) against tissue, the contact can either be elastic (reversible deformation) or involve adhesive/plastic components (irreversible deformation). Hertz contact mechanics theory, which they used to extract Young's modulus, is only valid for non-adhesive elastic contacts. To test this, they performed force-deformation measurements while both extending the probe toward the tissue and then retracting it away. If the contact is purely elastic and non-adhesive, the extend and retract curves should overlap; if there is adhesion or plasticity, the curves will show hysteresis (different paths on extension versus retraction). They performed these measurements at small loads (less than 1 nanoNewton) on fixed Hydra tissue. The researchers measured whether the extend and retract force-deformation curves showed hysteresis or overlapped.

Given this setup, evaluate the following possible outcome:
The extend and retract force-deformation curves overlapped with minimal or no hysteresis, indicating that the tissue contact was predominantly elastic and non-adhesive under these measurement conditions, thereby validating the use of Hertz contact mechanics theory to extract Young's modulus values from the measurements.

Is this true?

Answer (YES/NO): YES